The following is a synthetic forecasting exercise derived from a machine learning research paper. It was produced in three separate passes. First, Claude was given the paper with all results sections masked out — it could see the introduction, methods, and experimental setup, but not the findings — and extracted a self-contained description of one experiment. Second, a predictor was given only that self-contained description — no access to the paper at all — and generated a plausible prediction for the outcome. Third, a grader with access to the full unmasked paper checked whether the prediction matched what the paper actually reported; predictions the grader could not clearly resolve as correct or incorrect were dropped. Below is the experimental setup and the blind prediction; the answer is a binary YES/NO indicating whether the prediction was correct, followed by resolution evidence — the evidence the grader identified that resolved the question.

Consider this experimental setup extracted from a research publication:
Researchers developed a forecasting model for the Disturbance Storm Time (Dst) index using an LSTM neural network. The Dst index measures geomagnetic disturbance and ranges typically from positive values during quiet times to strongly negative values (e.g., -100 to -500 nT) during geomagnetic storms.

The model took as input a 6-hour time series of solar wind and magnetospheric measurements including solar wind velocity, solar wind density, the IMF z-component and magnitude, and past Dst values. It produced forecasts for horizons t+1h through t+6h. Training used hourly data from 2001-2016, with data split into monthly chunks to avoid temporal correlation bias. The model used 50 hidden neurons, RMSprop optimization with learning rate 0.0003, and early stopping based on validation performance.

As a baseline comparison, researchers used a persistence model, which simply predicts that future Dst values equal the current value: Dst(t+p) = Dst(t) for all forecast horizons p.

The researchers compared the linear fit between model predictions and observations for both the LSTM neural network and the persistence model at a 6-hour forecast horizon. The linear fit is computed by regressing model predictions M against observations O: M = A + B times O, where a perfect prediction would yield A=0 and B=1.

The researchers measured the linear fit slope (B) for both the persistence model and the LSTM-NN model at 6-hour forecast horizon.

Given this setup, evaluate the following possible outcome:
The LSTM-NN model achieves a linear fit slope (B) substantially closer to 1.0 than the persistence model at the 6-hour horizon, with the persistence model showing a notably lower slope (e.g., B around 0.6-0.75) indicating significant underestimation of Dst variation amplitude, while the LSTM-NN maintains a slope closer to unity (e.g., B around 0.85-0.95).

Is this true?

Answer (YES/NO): NO